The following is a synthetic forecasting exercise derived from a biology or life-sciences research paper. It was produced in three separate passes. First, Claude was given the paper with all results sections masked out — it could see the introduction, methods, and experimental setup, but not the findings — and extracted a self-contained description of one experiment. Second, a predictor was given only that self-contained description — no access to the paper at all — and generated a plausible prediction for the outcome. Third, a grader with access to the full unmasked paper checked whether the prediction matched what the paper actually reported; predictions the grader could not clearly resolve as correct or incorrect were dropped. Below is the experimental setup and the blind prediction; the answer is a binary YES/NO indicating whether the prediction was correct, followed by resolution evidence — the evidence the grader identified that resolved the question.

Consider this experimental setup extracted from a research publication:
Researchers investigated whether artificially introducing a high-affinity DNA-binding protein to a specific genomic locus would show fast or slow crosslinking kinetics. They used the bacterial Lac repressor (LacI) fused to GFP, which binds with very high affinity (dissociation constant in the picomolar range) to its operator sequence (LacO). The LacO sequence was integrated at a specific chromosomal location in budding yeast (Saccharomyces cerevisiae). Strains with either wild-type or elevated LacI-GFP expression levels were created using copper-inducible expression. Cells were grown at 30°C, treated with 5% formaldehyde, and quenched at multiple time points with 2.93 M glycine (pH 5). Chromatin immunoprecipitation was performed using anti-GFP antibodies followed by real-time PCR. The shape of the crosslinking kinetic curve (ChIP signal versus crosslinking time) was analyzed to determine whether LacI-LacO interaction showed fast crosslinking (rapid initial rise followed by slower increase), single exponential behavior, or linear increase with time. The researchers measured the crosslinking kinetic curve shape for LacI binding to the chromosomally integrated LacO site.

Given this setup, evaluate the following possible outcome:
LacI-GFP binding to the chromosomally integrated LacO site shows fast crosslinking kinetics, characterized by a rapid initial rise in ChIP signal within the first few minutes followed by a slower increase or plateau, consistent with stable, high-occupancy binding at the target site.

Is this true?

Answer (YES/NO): NO